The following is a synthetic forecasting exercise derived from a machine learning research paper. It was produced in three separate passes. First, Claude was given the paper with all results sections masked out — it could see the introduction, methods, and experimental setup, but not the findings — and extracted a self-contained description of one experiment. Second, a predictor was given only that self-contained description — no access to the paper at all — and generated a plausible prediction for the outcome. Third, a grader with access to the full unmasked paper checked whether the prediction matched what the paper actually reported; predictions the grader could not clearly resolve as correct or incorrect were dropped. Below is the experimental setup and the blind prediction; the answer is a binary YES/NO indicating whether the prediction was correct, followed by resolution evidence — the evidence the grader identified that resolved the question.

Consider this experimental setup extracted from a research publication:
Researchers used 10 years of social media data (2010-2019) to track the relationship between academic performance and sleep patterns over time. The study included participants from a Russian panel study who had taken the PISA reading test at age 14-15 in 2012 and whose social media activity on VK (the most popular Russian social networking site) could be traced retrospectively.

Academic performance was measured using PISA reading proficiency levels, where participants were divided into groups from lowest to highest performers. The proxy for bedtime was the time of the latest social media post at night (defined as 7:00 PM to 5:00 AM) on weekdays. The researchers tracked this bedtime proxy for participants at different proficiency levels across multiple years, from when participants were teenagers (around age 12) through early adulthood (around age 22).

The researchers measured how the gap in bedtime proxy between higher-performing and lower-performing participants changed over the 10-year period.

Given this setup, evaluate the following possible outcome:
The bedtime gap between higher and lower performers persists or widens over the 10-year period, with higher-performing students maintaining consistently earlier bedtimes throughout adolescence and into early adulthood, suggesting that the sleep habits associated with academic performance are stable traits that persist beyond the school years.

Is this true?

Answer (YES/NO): NO